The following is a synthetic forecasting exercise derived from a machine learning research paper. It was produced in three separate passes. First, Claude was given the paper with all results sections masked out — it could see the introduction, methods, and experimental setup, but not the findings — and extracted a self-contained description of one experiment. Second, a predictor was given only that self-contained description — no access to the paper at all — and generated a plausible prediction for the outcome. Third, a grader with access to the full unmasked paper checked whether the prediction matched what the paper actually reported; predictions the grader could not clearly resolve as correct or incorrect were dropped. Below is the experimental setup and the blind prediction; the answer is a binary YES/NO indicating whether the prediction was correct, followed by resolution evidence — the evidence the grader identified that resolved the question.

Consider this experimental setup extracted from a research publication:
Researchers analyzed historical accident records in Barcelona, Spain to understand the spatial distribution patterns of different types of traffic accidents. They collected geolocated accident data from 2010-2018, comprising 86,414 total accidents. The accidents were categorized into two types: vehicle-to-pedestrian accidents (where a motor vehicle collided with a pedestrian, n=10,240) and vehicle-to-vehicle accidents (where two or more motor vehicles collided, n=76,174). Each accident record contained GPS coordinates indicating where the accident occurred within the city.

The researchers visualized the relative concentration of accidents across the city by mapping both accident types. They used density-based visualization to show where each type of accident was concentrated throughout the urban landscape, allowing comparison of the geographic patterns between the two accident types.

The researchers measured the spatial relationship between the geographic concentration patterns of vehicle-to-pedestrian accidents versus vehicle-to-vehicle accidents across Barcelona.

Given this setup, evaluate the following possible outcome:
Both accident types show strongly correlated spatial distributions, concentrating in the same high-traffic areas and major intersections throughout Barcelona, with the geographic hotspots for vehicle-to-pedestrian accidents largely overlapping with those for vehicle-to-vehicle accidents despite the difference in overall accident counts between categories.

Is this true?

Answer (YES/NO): NO